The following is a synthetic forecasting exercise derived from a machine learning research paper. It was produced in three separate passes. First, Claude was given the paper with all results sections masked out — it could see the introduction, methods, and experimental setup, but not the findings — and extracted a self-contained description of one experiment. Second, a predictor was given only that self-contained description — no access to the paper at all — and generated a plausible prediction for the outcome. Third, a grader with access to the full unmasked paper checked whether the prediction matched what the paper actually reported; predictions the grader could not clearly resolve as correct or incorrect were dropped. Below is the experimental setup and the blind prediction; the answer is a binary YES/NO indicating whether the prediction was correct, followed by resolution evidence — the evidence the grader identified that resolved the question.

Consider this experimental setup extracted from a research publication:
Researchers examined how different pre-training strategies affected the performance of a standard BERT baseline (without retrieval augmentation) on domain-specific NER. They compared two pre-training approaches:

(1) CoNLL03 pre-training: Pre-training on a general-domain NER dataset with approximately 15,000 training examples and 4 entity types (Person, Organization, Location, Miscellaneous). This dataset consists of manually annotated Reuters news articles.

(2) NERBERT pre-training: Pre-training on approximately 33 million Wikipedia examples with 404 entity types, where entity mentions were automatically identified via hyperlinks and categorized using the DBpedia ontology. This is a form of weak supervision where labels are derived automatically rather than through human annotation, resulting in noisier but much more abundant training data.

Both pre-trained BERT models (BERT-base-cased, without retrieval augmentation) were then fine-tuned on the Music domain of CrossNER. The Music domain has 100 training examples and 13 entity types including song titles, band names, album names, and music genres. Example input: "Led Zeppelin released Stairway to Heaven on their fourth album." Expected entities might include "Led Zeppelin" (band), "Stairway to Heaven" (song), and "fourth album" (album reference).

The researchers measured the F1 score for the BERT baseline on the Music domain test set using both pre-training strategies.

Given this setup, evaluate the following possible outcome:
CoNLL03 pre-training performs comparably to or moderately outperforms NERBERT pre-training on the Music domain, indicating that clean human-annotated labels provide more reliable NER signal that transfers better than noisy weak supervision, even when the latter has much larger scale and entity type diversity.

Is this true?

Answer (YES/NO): NO